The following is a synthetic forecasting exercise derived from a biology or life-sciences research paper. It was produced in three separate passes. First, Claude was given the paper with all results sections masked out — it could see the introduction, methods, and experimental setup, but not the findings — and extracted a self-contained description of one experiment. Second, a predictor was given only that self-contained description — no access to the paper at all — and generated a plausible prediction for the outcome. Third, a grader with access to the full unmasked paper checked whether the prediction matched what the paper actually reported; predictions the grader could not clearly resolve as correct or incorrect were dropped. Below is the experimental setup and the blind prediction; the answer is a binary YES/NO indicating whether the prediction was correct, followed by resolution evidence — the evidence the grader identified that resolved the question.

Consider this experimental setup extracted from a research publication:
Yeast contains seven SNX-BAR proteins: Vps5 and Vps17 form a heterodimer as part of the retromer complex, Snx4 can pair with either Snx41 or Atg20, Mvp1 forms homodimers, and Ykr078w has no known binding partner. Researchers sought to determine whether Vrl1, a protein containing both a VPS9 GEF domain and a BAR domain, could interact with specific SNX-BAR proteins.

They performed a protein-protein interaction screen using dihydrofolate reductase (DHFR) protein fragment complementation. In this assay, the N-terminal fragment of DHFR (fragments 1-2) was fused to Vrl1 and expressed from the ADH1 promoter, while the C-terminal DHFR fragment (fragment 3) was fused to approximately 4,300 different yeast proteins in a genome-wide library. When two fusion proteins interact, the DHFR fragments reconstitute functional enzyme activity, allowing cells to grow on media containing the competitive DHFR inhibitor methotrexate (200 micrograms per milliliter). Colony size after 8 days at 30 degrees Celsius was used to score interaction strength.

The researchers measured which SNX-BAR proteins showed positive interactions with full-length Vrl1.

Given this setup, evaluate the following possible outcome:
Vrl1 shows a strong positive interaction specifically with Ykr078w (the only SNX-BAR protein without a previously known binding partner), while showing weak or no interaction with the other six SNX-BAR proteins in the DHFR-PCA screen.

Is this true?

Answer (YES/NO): YES